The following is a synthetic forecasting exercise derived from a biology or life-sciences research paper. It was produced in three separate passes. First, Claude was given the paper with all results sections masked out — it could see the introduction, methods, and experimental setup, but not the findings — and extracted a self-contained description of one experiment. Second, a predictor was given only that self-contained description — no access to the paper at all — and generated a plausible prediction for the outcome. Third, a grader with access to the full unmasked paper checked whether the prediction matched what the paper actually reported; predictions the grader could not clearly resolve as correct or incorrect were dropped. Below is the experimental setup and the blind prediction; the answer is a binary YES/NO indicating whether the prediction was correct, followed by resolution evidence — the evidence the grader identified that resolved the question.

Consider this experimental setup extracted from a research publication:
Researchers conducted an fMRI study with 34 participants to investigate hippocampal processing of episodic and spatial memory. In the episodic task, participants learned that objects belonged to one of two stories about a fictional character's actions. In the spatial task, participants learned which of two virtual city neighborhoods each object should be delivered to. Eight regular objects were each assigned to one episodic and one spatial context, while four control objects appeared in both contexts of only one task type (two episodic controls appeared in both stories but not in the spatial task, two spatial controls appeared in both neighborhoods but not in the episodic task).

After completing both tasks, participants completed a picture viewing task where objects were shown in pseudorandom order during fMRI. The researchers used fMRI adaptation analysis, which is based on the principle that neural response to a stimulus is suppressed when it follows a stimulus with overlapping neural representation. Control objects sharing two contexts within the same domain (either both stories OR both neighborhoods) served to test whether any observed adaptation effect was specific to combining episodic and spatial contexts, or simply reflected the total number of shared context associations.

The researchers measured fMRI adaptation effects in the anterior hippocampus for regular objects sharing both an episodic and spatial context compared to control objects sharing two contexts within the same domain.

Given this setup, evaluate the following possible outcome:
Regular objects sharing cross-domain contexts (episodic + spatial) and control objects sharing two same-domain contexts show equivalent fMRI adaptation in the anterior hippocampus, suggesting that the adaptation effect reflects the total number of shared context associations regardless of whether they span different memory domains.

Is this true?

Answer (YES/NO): NO